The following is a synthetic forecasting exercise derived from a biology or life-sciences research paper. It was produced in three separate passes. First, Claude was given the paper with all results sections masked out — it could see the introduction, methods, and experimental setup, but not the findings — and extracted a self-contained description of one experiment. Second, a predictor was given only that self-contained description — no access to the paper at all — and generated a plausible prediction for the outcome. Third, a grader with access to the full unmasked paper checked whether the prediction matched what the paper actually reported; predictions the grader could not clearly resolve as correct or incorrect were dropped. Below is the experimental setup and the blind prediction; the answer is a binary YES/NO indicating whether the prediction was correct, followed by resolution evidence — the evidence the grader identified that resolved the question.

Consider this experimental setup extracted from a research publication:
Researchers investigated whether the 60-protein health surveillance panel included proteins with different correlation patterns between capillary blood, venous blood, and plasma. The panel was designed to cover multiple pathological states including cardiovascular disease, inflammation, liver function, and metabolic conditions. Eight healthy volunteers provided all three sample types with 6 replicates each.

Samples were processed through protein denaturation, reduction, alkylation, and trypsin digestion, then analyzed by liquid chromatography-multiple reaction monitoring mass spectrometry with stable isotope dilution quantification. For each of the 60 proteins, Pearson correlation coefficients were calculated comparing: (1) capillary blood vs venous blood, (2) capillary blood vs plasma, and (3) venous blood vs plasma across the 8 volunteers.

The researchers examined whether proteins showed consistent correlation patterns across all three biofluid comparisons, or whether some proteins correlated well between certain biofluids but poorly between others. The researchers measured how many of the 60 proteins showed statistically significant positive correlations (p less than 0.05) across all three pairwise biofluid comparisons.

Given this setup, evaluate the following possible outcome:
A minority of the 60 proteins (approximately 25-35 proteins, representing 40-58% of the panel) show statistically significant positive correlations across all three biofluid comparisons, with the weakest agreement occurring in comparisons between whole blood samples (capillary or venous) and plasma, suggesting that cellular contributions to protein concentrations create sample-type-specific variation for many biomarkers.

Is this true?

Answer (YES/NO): NO